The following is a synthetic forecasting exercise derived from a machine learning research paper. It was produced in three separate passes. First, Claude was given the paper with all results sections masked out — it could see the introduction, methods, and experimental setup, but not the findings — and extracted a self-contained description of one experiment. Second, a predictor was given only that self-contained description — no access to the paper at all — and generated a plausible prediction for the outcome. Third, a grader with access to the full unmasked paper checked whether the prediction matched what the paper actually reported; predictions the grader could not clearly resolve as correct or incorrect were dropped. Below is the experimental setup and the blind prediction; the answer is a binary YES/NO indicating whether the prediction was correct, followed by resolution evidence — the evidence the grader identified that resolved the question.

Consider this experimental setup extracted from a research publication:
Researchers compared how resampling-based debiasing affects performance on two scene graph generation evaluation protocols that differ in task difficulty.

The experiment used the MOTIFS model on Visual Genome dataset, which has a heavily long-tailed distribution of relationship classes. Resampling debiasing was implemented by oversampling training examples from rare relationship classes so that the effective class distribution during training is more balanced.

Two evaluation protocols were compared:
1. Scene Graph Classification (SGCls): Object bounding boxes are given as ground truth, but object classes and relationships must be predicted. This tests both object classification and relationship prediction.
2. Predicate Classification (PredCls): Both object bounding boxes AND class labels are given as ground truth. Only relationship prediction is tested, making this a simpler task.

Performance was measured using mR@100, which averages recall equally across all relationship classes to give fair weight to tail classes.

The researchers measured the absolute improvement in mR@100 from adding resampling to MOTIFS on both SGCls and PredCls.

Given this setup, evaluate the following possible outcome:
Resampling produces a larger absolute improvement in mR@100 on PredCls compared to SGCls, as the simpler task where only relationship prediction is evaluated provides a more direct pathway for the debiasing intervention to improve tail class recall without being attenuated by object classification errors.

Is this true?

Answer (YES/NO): YES